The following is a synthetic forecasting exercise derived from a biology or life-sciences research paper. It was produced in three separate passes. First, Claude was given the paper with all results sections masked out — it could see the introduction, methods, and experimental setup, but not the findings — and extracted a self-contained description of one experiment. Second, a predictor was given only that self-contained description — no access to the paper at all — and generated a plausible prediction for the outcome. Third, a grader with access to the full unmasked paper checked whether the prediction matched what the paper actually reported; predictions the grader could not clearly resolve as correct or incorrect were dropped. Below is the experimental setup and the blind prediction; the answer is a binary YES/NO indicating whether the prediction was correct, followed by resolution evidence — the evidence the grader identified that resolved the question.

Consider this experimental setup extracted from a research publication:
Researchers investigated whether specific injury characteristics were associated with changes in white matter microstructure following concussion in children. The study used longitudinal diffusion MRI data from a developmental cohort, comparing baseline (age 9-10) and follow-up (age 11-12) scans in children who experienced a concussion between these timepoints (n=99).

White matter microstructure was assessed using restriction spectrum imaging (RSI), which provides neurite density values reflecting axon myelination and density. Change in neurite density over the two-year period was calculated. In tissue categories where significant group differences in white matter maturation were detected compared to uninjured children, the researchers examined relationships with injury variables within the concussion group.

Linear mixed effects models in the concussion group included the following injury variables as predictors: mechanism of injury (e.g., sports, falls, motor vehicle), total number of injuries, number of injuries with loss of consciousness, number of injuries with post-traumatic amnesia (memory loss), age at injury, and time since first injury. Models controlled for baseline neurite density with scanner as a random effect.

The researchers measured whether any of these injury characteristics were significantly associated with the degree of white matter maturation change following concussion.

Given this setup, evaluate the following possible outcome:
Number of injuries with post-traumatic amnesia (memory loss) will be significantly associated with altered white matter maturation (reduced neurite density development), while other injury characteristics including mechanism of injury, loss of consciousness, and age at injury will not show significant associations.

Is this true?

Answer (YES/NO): NO